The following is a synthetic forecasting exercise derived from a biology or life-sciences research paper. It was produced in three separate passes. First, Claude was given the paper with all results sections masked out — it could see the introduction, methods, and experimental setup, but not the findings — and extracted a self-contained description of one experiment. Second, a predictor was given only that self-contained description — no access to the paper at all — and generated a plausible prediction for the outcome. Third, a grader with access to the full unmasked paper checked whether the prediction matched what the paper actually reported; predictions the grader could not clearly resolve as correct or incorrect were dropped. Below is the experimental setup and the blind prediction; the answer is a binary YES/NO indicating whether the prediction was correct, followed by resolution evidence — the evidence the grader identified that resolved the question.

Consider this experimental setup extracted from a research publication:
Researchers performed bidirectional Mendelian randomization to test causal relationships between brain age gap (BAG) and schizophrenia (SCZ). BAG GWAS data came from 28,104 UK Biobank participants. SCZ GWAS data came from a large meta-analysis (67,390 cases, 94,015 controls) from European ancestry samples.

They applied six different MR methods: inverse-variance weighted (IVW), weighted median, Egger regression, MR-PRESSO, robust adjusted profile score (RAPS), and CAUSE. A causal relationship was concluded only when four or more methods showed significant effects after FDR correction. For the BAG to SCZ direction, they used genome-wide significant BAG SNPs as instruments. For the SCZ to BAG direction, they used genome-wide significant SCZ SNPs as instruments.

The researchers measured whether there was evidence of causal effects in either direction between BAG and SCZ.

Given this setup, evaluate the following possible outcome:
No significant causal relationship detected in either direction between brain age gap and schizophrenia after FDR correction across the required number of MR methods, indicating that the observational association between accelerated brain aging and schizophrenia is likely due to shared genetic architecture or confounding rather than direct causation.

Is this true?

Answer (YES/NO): YES